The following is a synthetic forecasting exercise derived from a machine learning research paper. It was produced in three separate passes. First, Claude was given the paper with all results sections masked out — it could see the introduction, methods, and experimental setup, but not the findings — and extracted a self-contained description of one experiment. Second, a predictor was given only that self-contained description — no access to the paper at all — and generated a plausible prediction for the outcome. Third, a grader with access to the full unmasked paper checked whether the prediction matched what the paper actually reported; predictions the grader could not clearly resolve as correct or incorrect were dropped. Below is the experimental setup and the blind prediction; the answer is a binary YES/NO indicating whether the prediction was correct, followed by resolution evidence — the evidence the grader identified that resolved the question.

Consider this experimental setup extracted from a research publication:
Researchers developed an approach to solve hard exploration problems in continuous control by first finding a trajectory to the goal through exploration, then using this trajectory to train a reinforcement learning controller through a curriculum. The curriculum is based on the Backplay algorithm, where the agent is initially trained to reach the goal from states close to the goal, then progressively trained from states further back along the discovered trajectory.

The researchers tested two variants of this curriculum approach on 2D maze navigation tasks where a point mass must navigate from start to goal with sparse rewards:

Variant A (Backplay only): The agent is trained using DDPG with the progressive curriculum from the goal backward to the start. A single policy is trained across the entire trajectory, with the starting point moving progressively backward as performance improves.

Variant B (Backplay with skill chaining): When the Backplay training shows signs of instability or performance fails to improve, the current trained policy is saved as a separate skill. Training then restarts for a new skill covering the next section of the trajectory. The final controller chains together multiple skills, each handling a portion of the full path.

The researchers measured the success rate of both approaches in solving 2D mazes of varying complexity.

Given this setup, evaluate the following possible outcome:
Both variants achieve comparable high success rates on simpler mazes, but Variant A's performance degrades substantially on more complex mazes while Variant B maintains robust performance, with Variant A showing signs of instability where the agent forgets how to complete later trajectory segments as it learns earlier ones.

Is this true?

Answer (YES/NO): NO